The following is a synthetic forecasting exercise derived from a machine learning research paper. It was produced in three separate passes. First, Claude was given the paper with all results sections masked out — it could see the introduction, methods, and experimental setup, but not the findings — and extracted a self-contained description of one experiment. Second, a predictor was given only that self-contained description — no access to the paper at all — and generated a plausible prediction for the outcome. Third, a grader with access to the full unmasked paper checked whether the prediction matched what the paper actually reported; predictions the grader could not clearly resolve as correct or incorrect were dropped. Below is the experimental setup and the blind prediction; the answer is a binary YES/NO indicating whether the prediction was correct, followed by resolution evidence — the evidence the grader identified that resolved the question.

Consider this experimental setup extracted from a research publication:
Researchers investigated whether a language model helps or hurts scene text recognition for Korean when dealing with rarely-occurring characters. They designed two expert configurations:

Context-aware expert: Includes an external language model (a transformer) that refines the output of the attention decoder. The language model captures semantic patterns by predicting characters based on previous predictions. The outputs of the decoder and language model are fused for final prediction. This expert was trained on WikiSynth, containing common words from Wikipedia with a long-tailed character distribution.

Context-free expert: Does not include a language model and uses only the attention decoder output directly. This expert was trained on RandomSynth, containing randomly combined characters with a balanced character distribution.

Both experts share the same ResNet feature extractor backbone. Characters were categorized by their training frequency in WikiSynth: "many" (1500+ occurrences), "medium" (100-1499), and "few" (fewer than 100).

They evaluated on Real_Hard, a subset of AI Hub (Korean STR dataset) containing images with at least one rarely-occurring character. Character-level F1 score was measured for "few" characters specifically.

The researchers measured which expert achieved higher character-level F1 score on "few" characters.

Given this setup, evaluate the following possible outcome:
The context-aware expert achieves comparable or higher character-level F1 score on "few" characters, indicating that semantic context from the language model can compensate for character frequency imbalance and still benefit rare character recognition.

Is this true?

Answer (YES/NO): NO